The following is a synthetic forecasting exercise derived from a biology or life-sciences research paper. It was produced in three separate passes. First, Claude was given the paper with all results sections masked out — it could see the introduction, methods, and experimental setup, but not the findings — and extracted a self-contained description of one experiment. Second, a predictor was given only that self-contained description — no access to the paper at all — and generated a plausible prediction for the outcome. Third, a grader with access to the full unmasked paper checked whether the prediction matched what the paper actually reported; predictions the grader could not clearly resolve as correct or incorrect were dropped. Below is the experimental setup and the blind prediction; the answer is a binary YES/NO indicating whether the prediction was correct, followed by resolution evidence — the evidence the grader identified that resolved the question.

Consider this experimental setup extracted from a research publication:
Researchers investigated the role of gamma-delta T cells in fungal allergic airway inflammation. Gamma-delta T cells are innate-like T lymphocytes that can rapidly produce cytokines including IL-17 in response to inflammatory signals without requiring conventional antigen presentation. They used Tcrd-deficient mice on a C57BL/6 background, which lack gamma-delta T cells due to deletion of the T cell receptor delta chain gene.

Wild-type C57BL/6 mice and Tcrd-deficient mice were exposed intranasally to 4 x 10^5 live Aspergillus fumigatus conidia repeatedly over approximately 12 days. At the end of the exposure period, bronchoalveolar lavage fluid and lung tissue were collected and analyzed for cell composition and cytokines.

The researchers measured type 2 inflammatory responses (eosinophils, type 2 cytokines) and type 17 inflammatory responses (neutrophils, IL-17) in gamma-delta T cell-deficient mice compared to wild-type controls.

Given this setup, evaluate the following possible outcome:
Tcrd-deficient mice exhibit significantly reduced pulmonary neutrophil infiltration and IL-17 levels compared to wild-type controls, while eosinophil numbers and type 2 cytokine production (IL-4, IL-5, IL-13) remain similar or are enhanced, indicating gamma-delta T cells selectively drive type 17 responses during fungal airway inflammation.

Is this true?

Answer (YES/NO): NO